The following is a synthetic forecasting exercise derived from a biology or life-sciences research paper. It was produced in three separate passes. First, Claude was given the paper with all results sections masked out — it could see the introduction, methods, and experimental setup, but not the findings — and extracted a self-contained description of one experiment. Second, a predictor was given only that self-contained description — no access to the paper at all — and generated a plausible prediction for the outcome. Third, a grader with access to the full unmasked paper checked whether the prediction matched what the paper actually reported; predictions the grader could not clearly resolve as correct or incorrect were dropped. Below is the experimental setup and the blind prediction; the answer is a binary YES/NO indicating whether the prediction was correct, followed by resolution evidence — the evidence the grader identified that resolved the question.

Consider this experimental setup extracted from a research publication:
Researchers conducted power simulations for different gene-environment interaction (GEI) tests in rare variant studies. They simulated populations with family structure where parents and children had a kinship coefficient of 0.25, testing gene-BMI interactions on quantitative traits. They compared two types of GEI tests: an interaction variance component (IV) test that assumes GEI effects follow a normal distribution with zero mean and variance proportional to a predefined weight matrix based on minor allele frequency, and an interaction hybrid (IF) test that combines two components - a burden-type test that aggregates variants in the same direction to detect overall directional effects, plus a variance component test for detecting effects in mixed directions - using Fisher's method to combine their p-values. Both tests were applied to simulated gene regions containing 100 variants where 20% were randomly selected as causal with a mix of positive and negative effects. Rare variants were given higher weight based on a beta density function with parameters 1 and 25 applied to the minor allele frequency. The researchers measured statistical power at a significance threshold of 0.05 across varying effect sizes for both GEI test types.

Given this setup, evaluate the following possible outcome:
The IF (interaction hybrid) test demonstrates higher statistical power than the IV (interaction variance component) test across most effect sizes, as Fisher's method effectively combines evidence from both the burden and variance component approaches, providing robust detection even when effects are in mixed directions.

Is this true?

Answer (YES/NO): YES